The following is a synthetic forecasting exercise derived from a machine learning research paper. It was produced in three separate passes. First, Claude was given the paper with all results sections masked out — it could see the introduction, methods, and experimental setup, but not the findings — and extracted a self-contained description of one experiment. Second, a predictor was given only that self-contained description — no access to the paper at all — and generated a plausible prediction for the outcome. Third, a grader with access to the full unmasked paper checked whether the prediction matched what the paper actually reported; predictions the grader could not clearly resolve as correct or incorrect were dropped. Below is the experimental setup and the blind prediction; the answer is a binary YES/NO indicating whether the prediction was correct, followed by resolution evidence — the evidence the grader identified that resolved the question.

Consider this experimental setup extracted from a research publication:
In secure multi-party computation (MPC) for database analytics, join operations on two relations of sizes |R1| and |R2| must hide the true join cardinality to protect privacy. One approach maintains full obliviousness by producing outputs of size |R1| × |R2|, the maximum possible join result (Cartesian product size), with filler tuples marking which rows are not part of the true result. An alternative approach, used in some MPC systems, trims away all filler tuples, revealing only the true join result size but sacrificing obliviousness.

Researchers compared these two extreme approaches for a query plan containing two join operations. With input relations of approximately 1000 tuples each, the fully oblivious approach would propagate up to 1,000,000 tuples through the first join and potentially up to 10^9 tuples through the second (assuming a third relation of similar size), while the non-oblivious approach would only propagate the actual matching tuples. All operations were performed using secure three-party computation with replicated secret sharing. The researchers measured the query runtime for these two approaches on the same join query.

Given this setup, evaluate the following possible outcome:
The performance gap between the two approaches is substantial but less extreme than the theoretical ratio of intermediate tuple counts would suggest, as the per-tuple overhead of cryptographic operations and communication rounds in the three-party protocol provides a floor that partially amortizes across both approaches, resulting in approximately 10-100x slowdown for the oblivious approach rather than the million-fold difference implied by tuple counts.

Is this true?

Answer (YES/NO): NO